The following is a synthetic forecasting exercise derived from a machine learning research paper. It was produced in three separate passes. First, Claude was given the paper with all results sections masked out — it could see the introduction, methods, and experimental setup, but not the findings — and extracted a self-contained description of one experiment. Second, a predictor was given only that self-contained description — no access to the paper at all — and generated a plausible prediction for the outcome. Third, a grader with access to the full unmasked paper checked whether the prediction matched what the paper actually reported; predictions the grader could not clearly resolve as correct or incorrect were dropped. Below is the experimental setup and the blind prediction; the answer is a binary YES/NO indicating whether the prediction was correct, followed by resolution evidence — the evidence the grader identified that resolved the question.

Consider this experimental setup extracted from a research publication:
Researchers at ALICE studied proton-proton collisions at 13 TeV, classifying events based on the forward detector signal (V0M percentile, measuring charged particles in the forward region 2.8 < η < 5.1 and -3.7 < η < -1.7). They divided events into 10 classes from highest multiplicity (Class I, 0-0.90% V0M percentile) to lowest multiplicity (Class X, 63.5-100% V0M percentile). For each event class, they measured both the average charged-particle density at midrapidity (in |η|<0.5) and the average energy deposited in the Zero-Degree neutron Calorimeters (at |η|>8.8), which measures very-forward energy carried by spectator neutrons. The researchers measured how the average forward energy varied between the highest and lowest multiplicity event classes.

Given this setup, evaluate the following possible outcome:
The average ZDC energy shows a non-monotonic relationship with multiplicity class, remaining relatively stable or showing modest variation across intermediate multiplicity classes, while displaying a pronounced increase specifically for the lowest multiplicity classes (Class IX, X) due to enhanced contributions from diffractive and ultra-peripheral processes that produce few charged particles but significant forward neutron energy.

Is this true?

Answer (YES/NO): NO